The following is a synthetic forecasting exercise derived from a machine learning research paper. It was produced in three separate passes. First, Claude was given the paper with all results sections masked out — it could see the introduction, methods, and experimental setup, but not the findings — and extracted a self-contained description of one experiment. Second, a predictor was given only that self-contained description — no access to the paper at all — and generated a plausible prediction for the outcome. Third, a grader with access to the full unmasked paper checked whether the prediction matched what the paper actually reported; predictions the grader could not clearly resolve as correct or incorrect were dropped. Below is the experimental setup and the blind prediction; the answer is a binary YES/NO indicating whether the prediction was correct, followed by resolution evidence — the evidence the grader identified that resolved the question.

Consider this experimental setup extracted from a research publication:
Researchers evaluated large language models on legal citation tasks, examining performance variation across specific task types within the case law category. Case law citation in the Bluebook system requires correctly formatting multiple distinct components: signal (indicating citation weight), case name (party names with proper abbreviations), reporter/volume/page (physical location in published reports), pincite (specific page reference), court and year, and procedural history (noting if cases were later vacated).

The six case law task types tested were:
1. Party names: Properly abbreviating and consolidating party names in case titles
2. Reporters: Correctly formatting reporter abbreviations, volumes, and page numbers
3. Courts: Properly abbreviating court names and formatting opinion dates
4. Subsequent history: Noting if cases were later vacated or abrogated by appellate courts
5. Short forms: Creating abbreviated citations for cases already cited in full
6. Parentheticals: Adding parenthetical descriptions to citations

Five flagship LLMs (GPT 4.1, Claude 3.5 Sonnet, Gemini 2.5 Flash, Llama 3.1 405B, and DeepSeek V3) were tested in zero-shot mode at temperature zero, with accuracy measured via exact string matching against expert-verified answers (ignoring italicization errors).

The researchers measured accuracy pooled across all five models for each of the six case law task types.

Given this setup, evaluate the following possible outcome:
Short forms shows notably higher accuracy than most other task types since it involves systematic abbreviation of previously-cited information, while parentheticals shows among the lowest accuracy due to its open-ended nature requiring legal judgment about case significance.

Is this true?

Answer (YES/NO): NO